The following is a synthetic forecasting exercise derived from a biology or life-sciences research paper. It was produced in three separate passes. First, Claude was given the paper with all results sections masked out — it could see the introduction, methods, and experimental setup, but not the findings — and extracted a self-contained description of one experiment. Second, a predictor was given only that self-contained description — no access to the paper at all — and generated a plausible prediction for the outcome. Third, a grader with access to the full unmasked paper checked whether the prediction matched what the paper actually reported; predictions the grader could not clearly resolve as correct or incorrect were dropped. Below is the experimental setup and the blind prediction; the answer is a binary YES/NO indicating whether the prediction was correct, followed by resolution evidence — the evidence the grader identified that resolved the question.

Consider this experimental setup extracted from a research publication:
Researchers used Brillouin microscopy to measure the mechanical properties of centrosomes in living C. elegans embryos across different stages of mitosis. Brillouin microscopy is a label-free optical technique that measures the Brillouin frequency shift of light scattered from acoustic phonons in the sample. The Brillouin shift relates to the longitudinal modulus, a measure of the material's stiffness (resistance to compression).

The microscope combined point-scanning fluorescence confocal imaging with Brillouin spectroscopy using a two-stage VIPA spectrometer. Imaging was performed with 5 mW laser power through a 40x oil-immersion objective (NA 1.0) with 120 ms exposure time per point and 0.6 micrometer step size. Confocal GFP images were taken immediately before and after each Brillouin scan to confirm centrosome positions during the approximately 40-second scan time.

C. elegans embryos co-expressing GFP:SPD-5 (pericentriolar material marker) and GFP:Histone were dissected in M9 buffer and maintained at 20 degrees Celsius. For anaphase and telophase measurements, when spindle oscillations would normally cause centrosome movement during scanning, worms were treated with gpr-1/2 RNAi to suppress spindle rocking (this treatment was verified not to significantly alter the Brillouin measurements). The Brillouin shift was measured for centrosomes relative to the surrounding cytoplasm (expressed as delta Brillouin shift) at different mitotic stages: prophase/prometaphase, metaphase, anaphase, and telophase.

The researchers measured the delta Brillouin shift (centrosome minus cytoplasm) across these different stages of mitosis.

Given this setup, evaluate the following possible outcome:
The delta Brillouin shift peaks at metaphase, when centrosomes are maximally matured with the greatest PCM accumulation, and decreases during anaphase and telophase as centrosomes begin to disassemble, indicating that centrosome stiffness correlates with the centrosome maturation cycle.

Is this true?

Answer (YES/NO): NO